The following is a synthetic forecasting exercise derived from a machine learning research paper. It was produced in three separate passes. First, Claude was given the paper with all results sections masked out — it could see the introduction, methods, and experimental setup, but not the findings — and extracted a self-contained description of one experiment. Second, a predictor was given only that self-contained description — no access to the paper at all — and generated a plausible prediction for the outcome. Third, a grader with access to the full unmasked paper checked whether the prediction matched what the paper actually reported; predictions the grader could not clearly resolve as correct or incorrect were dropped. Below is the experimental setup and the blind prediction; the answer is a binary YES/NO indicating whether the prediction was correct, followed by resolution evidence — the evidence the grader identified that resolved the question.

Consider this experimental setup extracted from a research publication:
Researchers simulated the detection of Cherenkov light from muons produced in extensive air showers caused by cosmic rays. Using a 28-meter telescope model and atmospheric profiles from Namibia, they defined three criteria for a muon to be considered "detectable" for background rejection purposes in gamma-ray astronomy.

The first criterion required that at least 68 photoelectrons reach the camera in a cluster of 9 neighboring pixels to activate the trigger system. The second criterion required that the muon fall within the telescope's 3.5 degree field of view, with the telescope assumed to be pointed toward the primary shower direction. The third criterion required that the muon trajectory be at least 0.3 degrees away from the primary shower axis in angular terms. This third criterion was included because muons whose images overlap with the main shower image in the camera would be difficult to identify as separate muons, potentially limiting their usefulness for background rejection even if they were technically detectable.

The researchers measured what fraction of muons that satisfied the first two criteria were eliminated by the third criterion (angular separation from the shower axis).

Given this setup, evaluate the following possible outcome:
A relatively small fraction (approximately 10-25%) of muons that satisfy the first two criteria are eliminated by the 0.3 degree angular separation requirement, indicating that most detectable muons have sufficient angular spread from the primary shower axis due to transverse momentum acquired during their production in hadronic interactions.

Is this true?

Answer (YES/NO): NO